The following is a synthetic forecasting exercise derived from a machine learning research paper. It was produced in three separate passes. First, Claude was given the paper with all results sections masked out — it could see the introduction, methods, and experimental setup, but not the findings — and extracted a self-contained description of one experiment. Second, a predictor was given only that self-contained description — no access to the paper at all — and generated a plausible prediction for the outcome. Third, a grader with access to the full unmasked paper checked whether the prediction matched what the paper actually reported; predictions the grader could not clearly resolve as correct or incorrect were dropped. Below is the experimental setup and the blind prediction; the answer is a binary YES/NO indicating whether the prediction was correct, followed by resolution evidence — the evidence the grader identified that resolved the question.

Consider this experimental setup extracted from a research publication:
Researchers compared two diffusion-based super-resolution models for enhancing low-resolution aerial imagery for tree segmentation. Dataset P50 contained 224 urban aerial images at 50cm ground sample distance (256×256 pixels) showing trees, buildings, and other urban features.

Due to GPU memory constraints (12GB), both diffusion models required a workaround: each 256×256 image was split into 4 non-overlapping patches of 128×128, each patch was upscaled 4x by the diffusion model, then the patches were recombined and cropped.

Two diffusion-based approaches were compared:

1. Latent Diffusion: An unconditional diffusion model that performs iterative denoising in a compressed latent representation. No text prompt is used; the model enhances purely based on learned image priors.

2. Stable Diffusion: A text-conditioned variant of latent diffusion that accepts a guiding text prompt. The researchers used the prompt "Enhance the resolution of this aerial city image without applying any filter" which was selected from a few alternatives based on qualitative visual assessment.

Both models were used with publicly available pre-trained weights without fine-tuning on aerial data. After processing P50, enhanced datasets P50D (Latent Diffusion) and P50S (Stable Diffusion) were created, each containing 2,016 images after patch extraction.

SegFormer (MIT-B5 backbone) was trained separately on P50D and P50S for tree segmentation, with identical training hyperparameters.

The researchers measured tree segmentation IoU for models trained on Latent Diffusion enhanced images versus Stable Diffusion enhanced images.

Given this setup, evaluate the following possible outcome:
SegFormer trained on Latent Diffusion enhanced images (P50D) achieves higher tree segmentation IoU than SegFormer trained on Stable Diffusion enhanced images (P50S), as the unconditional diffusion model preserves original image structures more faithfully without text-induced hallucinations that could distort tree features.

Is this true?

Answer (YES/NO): YES